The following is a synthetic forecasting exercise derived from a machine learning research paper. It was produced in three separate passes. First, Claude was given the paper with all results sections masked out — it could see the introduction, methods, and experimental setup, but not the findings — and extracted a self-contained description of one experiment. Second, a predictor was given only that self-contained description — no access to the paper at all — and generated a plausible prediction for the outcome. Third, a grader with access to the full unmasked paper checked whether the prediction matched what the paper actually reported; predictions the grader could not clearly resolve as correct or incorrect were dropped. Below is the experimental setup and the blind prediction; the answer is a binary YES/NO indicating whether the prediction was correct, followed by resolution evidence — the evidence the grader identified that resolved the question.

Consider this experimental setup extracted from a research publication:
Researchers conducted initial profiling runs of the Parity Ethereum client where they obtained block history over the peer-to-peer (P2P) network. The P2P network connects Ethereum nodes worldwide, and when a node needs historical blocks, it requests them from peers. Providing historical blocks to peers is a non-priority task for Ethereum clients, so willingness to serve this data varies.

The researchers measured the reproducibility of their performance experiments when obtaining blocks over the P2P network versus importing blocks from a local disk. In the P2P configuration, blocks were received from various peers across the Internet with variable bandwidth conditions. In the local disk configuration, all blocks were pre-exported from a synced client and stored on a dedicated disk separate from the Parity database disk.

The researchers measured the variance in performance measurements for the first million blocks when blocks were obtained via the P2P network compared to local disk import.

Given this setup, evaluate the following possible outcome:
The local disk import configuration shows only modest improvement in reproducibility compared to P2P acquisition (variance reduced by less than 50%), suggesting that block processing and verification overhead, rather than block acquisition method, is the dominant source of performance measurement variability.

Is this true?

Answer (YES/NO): NO